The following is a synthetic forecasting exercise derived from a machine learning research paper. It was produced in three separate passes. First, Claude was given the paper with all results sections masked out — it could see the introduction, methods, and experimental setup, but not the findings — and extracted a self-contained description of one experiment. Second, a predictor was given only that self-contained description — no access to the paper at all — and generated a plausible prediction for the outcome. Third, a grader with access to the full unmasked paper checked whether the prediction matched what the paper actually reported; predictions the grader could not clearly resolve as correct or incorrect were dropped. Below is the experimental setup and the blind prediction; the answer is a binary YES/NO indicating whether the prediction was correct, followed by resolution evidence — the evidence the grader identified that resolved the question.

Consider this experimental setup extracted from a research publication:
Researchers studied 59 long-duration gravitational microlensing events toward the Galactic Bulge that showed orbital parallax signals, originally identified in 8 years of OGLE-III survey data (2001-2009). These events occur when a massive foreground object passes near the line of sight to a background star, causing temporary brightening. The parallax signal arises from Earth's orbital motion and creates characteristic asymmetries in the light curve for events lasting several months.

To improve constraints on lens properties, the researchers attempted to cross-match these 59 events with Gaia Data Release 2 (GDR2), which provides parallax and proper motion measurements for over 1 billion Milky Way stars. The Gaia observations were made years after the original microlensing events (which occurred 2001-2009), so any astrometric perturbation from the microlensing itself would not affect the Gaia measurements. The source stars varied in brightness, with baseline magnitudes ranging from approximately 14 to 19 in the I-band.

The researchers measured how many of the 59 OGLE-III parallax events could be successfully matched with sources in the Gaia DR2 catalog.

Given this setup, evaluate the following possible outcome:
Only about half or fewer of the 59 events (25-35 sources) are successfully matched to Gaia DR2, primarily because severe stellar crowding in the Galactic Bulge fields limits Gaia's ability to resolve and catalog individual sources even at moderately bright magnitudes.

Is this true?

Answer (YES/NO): NO